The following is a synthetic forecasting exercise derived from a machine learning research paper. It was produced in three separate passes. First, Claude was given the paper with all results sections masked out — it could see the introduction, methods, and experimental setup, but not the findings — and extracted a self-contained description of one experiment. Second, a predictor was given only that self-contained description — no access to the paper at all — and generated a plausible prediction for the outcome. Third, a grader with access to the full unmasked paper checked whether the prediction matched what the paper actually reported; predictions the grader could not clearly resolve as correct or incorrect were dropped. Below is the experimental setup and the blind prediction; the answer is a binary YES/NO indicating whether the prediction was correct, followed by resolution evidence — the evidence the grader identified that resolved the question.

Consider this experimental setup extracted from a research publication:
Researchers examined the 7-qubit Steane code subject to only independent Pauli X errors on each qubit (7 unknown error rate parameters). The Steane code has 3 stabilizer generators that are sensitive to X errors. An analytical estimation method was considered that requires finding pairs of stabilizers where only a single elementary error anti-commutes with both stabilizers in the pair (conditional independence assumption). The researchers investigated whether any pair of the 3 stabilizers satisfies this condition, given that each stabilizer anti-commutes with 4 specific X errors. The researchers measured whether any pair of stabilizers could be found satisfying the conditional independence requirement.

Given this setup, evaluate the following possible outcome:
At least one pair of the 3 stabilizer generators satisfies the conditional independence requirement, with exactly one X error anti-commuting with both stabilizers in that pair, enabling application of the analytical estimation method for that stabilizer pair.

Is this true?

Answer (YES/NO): NO